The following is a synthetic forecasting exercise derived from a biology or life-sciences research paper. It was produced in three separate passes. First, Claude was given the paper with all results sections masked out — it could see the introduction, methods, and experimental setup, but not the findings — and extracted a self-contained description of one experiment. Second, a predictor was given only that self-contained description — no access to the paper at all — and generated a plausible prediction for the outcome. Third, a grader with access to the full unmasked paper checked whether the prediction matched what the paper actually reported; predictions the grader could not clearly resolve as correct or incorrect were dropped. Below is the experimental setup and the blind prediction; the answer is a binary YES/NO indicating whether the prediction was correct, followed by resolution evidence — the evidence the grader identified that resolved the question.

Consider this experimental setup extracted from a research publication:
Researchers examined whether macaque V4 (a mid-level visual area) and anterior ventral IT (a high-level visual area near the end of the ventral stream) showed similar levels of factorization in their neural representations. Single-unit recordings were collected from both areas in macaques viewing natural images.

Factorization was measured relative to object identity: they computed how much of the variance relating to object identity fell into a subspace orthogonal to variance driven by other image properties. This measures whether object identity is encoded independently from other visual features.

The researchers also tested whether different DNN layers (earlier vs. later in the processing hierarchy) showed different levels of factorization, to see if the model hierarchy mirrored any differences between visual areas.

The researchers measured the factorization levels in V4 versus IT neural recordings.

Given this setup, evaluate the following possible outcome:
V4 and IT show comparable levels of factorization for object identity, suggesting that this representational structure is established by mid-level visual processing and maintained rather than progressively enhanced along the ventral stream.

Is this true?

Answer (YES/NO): NO